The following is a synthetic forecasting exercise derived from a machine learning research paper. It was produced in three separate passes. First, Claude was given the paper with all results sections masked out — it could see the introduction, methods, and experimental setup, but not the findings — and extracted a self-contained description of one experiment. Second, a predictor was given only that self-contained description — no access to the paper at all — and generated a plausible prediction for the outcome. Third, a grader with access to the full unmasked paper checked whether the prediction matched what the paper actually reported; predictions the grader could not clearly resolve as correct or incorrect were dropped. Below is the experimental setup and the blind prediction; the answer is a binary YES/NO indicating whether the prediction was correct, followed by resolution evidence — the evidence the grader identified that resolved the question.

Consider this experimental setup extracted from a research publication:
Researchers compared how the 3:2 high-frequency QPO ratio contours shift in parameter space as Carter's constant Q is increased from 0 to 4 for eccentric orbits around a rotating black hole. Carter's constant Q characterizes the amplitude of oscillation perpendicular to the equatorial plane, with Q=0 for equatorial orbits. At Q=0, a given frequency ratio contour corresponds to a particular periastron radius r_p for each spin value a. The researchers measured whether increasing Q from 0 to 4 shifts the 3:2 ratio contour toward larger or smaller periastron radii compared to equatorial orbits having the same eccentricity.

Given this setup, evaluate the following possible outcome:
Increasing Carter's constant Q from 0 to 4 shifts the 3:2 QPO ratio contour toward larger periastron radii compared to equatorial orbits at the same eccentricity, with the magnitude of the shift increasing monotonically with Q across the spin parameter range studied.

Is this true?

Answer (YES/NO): NO